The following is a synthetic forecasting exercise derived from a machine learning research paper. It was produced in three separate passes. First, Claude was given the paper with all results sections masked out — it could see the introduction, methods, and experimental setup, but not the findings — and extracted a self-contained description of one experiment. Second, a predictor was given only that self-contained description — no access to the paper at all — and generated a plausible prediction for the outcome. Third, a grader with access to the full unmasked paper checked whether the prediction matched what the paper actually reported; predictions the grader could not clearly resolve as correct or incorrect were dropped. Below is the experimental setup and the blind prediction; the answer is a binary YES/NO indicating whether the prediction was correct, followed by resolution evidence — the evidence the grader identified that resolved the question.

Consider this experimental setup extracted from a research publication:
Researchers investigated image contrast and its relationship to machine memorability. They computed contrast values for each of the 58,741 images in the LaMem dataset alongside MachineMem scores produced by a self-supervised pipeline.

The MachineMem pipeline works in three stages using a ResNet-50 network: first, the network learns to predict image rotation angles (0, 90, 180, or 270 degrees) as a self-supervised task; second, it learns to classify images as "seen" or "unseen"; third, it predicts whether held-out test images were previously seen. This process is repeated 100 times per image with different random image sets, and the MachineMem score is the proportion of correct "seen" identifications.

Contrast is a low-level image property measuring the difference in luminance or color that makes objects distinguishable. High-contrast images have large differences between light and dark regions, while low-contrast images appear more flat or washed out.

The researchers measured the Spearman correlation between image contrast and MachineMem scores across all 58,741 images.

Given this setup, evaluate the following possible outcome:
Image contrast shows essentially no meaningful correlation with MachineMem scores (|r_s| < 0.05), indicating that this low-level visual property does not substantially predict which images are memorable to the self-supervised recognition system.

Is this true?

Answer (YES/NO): NO